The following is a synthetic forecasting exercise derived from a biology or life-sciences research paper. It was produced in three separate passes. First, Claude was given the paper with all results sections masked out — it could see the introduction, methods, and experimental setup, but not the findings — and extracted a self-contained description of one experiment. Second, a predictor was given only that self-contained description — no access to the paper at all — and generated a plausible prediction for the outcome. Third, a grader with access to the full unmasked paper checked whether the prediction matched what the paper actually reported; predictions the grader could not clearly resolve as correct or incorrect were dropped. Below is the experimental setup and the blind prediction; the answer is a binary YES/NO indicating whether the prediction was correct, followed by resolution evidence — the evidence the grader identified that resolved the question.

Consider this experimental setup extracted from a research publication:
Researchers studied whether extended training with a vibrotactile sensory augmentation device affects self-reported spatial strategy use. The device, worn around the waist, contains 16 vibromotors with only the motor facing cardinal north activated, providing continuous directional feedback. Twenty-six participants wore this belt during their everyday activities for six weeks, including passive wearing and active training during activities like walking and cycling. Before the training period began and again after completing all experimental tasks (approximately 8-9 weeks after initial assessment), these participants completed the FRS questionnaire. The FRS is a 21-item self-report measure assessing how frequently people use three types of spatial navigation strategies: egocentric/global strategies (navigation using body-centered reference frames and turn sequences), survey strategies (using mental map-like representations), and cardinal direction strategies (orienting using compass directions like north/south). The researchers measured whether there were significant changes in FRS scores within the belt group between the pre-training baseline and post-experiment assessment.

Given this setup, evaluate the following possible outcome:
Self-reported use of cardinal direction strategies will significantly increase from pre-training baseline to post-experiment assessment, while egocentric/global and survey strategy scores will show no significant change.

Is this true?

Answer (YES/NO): NO